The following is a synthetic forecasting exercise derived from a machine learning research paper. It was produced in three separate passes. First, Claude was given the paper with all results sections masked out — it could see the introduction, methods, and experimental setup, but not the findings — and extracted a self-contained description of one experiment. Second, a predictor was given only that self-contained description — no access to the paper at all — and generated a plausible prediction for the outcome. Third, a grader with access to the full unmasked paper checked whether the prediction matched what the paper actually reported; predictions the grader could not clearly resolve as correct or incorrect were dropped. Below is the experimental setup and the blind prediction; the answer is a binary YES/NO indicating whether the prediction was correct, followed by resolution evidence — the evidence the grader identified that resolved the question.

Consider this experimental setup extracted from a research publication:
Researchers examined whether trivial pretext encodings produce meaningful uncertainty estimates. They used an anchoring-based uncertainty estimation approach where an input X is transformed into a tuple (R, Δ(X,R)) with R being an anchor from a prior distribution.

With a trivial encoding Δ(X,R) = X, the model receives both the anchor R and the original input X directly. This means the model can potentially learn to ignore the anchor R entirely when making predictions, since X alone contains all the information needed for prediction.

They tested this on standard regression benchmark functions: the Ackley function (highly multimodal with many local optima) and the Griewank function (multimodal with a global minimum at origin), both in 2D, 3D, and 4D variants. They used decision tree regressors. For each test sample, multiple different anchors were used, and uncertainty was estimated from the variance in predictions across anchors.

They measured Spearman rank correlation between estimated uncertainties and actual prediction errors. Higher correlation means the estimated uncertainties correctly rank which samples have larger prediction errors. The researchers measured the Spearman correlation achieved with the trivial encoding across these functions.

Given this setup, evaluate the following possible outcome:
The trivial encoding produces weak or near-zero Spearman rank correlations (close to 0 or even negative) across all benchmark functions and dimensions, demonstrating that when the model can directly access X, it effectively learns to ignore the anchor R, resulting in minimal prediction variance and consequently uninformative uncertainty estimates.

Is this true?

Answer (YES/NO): YES